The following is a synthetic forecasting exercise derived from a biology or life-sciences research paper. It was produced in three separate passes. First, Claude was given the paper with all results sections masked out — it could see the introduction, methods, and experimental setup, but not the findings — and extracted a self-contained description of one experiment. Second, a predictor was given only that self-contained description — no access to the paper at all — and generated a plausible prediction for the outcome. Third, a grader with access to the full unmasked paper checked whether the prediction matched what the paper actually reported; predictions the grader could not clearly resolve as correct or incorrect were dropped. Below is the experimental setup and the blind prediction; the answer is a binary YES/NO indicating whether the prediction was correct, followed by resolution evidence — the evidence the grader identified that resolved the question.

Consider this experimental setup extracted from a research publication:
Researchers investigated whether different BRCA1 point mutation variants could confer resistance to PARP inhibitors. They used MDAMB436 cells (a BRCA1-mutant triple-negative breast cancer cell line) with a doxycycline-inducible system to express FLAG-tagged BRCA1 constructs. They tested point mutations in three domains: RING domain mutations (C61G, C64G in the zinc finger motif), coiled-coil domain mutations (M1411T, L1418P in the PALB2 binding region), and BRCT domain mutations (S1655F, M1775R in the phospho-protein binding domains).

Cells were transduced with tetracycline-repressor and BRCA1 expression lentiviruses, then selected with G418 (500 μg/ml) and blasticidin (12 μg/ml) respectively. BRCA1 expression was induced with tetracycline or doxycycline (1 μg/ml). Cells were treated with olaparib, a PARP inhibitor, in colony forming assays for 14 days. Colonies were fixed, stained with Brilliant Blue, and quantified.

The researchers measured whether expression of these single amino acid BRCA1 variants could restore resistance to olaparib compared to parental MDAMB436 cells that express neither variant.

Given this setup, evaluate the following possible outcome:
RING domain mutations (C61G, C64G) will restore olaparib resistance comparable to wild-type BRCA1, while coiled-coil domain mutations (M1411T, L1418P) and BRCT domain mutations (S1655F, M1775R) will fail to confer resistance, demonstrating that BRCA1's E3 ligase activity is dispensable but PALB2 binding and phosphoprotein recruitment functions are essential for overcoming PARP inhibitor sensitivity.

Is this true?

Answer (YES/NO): NO